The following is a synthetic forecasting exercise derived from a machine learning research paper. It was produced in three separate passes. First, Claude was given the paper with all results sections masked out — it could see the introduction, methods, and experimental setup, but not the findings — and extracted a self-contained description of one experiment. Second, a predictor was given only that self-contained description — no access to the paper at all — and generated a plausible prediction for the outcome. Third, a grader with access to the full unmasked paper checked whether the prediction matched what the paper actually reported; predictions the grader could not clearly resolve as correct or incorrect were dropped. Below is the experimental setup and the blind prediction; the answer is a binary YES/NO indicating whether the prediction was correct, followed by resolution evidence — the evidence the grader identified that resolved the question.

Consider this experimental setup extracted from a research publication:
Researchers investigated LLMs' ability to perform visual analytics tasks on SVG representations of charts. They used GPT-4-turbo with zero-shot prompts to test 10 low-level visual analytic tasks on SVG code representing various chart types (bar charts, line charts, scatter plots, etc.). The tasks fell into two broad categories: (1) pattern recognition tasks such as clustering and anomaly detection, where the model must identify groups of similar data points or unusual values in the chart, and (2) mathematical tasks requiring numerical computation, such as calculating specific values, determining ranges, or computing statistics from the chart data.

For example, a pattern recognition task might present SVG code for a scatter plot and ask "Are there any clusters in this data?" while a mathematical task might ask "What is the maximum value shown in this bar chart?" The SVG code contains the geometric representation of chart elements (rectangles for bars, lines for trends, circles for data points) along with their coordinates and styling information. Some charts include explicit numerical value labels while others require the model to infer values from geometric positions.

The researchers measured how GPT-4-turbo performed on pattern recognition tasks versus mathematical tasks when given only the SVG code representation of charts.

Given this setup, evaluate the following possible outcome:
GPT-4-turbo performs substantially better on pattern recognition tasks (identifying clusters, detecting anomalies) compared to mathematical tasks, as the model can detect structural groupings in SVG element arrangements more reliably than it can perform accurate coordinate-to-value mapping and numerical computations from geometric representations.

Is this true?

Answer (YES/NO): YES